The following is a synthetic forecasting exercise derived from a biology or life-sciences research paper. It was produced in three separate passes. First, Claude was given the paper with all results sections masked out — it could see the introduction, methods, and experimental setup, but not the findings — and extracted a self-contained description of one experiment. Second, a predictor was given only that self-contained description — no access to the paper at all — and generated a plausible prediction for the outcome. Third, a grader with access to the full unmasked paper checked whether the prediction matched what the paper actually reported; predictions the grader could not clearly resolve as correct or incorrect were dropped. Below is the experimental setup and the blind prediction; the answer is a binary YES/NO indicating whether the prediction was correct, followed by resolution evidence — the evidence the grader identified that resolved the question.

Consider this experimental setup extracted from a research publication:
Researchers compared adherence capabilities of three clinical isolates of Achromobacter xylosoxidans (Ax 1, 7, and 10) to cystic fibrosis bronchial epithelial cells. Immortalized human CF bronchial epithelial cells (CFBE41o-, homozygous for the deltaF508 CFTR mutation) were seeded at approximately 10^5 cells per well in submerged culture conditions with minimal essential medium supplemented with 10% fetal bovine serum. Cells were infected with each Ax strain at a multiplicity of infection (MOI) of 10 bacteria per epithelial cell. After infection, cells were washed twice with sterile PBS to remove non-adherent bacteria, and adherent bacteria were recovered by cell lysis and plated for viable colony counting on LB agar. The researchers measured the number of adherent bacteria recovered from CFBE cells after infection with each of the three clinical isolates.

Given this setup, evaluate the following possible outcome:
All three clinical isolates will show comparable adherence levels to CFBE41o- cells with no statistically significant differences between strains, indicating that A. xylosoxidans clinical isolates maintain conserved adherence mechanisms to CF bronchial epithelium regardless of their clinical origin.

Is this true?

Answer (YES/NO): NO